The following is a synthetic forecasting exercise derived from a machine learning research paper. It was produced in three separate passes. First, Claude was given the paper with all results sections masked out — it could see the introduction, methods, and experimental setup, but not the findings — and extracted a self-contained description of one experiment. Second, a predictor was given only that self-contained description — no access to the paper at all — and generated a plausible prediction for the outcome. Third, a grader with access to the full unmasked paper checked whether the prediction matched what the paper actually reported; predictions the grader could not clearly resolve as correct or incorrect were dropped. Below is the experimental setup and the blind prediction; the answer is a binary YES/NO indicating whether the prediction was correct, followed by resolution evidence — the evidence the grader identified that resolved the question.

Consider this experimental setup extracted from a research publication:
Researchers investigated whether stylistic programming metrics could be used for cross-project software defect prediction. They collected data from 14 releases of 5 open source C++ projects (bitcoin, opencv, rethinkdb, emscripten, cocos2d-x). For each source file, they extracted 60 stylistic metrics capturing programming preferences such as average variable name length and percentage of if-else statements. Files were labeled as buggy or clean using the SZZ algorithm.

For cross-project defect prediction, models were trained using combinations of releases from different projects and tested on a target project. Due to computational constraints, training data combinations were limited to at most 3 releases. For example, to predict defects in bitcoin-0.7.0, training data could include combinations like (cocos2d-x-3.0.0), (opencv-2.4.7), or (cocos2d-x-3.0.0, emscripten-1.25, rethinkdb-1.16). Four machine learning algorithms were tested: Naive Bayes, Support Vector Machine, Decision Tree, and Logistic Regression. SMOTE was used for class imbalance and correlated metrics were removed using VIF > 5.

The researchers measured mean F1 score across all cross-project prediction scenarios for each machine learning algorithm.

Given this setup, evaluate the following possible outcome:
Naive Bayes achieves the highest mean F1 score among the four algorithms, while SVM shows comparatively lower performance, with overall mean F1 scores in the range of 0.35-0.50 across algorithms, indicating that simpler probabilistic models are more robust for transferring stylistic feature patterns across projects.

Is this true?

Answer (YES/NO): NO